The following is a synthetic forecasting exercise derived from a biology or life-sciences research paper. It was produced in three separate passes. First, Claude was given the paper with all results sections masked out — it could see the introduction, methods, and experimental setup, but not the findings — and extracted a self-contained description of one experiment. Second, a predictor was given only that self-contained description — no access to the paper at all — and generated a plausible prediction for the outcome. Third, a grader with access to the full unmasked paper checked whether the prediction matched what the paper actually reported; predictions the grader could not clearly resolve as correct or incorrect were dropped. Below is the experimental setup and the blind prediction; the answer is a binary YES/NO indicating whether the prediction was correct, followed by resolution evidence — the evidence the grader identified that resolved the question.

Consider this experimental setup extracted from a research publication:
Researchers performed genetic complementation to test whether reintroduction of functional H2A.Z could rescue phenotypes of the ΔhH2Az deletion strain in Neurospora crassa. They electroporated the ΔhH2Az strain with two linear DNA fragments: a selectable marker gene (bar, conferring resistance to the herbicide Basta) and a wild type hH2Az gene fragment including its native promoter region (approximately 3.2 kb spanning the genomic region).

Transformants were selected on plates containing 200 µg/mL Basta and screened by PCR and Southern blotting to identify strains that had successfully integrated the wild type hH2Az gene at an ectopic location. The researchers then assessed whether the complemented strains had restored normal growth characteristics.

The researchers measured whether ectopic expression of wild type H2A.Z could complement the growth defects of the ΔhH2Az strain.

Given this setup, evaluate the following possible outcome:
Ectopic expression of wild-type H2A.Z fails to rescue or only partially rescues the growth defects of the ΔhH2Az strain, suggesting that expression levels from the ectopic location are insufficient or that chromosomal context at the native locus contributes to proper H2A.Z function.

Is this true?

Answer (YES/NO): NO